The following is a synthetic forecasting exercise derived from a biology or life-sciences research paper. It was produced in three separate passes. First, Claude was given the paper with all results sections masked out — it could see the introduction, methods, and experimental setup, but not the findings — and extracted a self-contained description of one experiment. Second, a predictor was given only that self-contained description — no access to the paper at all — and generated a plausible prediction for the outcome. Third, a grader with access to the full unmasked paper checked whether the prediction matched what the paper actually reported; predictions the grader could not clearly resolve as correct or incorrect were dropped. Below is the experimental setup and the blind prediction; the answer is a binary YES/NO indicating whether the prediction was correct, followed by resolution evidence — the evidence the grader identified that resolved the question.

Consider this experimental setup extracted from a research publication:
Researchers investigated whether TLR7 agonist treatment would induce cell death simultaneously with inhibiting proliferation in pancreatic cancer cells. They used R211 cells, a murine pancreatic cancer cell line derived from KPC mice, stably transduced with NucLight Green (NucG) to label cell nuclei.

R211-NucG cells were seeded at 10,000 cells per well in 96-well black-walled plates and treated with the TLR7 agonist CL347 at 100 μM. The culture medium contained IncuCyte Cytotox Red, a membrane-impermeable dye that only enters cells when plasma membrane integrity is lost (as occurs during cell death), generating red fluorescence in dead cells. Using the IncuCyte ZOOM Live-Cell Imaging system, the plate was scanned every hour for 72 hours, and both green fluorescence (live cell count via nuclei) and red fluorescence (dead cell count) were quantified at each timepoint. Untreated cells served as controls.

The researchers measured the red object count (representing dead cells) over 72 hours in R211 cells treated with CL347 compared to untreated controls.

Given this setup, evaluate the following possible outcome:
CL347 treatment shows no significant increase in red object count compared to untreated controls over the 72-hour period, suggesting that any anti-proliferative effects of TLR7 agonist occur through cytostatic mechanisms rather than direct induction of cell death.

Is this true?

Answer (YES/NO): NO